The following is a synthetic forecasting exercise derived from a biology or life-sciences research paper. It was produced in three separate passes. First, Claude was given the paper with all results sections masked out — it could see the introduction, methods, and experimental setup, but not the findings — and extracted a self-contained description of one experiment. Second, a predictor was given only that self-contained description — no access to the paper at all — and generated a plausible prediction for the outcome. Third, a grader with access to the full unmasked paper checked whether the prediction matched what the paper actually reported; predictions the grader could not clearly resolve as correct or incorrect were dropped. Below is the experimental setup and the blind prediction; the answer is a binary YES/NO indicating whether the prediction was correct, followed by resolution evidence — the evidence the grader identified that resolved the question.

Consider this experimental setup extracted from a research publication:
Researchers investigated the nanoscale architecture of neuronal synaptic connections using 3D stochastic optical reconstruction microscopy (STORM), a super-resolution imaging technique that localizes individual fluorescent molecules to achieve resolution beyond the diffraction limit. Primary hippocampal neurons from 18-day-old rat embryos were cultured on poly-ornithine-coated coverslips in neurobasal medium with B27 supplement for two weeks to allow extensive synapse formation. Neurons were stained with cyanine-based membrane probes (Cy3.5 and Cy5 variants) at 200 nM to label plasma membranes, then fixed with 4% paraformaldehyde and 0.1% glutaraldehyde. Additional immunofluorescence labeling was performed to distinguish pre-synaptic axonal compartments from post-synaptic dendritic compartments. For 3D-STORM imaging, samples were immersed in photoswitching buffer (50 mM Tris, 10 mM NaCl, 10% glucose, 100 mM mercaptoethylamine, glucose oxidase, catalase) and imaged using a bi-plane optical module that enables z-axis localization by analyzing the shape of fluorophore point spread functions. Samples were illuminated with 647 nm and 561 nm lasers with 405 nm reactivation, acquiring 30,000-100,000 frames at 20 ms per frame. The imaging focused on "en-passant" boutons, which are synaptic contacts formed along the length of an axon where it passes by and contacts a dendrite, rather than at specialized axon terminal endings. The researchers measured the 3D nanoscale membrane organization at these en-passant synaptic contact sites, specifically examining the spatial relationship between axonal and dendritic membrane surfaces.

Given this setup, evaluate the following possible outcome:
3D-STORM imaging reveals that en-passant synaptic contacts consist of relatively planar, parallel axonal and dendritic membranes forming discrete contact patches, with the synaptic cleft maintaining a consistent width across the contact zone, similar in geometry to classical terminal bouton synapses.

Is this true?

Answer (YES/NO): NO